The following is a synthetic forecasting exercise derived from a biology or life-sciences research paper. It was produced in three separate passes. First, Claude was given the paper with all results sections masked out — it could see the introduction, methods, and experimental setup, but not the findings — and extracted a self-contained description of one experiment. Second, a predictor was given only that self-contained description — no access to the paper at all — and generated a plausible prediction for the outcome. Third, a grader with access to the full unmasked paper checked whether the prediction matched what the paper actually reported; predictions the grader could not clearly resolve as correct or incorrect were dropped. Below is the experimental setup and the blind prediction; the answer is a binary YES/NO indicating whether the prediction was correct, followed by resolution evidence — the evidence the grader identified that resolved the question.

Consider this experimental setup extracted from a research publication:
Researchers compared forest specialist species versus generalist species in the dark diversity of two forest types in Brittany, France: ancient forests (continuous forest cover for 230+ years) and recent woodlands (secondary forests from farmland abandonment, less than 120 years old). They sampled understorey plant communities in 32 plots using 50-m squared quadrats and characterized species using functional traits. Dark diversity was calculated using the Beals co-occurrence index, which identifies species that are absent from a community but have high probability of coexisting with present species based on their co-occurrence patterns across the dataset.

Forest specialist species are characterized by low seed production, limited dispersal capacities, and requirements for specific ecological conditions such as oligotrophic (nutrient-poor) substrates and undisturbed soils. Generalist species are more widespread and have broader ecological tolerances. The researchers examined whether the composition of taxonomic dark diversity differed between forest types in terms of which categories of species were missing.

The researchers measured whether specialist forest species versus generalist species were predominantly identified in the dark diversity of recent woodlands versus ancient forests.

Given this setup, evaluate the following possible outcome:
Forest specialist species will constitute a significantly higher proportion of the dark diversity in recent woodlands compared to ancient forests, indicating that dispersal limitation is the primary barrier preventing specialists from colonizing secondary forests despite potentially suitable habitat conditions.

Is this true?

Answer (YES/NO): NO